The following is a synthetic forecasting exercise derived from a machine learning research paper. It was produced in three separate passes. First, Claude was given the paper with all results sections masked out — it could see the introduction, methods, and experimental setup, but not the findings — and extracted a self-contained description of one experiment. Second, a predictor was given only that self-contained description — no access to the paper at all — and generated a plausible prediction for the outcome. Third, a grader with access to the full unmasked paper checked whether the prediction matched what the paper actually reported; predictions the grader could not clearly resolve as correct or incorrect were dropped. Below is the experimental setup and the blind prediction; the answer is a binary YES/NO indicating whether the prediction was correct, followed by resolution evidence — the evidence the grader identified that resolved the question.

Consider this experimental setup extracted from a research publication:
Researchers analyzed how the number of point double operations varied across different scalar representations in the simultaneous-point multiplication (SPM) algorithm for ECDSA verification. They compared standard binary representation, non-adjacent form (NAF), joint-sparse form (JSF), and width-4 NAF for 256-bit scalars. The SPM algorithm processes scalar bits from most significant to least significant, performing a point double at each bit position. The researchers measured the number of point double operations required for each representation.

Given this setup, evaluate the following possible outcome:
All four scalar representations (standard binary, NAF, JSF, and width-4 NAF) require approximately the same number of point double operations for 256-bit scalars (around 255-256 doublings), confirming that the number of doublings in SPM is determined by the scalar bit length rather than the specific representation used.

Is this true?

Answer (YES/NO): YES